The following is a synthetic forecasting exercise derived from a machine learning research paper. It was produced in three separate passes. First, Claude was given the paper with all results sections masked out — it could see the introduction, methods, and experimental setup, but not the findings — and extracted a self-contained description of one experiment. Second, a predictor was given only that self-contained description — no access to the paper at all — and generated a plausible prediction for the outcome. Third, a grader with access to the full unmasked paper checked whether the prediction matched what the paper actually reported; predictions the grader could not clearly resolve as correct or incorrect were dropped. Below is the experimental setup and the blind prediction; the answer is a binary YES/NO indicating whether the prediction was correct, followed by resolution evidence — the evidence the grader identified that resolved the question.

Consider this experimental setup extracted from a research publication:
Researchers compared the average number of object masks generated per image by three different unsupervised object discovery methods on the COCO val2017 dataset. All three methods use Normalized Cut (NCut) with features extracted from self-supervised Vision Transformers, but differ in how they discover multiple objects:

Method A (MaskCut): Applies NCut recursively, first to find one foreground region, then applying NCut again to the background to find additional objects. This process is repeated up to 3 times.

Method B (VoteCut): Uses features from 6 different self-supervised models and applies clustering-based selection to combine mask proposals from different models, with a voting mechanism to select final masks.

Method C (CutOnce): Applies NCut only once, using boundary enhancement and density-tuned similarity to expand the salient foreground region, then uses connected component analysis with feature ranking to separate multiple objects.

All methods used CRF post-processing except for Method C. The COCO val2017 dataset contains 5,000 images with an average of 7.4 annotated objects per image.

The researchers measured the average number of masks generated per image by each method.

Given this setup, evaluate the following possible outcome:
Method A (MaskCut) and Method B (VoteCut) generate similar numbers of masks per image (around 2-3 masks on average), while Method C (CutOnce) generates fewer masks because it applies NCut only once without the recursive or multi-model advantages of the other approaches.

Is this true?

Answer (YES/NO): NO